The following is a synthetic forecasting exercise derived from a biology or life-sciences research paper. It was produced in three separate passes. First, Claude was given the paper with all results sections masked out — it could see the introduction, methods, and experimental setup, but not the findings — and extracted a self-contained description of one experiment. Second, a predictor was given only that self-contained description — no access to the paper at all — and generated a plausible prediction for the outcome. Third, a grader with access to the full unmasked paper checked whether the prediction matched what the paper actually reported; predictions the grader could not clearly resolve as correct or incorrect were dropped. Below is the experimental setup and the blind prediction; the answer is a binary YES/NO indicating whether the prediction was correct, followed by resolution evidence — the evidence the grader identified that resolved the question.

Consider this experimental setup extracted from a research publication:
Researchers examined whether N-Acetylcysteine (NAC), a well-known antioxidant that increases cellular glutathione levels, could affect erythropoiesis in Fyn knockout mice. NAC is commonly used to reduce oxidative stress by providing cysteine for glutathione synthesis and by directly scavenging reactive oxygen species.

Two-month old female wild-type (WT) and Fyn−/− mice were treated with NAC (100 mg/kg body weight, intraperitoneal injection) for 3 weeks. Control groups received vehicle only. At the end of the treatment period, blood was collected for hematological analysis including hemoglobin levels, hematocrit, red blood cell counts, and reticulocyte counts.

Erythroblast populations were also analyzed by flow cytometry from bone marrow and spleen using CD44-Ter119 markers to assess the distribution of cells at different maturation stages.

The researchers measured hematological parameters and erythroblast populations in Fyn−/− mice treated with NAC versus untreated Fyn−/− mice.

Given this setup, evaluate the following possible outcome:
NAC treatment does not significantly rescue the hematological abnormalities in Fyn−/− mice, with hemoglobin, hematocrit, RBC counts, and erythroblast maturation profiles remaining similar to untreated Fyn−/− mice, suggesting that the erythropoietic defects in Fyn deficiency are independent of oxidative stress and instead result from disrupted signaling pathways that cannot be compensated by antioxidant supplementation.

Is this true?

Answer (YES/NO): NO